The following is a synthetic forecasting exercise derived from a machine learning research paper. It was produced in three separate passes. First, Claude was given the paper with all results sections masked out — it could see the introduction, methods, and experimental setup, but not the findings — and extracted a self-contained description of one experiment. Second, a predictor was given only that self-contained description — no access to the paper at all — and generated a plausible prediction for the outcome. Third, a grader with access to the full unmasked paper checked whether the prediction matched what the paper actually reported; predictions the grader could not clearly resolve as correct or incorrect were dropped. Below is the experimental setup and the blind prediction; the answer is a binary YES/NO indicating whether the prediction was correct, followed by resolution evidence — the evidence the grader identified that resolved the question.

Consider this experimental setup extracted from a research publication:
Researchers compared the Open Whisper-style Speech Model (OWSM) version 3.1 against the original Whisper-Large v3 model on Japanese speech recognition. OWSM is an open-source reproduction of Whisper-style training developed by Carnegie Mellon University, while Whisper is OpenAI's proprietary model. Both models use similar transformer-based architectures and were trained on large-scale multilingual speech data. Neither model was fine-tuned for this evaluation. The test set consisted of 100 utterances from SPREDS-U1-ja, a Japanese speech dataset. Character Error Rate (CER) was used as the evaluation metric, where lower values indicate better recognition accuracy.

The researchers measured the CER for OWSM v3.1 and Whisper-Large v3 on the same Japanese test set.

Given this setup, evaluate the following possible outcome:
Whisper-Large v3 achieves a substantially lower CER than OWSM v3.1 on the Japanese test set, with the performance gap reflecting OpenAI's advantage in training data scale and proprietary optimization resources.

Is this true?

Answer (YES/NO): NO